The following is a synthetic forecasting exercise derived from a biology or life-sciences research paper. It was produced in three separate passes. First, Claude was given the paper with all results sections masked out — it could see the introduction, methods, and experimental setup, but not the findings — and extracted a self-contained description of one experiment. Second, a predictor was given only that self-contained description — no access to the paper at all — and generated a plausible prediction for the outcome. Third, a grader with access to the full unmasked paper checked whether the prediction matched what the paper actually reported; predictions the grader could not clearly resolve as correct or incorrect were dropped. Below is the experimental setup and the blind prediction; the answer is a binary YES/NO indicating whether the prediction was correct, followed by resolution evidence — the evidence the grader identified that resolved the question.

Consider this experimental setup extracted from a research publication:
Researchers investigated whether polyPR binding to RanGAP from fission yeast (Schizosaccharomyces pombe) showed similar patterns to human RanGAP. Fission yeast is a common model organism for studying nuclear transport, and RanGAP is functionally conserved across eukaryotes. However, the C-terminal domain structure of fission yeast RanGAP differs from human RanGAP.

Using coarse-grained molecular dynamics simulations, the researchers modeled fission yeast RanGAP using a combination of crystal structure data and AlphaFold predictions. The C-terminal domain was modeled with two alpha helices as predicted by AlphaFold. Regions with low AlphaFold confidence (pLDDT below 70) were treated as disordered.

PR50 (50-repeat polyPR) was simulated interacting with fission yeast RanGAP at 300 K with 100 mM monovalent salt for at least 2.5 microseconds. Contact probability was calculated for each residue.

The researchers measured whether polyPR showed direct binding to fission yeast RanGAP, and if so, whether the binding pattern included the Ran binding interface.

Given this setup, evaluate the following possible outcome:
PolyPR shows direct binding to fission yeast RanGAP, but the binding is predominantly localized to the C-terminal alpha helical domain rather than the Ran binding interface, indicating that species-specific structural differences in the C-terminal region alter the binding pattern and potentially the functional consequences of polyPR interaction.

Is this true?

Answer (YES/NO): NO